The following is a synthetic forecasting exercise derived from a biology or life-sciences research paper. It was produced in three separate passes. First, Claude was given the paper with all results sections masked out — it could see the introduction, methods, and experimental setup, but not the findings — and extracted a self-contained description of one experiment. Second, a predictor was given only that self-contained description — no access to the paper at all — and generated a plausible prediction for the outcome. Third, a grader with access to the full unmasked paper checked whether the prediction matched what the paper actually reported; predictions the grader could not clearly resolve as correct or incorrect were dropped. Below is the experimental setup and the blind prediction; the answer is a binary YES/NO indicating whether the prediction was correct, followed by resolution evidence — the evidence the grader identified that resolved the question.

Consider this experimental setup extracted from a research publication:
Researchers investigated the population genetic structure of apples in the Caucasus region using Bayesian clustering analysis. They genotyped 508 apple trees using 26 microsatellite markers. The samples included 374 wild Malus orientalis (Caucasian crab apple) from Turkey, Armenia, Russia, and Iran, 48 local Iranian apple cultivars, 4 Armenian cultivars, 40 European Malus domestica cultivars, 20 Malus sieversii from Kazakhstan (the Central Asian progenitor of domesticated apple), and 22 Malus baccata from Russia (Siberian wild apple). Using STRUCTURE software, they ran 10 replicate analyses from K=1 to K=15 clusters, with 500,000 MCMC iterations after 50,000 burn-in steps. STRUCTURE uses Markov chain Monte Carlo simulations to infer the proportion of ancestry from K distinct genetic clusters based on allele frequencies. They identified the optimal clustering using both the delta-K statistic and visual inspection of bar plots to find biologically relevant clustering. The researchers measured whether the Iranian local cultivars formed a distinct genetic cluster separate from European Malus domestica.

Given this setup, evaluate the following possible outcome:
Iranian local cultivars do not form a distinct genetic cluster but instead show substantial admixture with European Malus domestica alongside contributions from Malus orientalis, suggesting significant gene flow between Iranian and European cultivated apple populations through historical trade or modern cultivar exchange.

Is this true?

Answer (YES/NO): NO